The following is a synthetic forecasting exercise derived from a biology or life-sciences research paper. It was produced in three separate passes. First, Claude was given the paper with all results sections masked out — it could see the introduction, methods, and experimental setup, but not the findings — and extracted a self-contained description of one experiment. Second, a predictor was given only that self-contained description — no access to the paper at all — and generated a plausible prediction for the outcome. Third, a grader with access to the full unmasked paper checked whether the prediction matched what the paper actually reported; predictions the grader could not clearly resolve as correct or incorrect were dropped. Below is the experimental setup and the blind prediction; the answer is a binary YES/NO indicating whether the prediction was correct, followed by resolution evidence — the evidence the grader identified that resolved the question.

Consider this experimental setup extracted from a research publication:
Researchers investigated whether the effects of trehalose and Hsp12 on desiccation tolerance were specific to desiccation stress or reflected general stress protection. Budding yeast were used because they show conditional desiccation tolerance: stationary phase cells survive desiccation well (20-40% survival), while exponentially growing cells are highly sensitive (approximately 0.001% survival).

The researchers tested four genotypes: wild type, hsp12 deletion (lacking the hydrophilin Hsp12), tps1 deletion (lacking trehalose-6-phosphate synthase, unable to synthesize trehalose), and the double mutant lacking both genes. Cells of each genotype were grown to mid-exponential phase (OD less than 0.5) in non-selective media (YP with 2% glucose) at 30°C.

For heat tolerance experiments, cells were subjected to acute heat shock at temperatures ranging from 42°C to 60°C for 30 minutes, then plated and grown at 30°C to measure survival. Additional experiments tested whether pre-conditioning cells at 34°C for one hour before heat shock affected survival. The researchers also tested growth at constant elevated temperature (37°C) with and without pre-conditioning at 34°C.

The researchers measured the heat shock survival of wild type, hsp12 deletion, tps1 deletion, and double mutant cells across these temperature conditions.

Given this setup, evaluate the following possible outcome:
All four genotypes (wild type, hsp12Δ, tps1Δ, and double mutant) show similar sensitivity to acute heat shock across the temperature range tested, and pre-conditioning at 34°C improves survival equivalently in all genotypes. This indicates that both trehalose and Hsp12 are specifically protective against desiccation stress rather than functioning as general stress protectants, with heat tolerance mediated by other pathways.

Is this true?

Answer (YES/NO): NO